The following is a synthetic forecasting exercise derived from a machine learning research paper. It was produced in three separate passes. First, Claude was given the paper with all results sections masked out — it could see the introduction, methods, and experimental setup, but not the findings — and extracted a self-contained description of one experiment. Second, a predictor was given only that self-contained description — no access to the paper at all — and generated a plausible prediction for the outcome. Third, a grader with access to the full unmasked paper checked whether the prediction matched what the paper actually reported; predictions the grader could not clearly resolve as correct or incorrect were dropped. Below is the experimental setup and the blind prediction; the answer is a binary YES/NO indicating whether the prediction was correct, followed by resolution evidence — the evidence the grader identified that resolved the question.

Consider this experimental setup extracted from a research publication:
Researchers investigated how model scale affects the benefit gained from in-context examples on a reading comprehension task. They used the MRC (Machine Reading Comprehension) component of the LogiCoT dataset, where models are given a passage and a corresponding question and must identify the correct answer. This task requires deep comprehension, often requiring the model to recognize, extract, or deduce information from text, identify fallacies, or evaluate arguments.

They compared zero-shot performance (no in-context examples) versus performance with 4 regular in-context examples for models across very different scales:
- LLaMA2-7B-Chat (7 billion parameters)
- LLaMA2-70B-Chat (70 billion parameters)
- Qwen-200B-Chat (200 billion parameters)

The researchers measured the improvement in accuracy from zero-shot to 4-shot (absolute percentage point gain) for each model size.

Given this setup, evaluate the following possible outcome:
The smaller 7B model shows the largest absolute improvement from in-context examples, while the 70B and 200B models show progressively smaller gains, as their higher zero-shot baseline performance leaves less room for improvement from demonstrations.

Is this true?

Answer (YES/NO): NO